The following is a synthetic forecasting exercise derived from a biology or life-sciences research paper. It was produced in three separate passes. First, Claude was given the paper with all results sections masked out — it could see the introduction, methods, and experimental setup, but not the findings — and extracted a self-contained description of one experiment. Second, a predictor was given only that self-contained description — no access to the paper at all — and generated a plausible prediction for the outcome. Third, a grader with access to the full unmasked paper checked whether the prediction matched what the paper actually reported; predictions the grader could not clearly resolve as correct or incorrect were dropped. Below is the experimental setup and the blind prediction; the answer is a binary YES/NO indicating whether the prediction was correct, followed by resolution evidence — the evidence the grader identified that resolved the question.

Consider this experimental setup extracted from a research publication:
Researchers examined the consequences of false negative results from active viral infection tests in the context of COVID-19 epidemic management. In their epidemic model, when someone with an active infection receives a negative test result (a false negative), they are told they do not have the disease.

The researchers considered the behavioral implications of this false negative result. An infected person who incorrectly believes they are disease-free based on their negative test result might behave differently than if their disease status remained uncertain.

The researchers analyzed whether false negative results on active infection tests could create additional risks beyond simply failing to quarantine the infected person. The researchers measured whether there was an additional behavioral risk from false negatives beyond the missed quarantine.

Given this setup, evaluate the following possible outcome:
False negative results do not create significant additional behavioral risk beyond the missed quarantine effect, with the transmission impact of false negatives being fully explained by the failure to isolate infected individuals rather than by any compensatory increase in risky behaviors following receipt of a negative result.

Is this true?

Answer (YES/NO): YES